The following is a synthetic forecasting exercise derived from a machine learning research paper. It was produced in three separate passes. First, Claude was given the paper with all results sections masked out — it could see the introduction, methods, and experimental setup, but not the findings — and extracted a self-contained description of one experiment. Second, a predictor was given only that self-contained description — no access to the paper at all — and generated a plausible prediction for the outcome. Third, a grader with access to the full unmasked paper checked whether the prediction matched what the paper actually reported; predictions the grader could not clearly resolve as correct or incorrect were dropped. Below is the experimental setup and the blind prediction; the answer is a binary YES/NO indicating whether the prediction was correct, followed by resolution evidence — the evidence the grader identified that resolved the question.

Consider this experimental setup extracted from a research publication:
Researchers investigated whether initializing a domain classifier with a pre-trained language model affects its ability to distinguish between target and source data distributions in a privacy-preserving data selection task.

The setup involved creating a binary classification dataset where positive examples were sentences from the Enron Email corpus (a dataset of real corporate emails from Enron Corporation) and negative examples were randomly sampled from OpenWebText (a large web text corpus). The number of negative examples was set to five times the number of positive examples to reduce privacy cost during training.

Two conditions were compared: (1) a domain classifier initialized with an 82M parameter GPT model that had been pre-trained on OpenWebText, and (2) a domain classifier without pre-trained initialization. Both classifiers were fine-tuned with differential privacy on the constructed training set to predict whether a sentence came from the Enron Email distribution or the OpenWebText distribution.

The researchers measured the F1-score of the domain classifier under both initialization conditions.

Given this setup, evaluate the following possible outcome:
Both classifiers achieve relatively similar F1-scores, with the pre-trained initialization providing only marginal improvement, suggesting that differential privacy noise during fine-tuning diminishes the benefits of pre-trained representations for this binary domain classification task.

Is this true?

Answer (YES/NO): NO